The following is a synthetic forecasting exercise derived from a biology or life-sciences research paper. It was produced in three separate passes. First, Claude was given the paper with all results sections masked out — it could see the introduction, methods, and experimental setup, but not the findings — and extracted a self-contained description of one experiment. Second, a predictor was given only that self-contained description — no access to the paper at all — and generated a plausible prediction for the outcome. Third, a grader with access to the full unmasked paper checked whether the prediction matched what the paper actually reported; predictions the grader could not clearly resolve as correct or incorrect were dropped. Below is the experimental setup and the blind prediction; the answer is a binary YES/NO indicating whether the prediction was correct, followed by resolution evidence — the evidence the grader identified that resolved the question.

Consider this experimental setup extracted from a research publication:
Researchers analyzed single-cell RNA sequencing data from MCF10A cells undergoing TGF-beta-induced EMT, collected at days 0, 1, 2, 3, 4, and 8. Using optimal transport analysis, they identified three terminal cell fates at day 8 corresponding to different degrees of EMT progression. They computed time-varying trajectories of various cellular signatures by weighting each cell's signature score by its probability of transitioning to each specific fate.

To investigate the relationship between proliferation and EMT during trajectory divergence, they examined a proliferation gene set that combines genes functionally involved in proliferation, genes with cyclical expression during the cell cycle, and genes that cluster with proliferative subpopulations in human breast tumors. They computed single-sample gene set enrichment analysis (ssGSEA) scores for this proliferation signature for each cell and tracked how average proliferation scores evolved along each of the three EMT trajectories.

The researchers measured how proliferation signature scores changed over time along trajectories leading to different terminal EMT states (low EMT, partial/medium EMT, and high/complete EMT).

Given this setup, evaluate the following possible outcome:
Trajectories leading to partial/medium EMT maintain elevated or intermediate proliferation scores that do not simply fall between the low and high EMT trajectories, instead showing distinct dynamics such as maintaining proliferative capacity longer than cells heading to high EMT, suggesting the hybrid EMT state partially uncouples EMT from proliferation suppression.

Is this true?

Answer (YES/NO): NO